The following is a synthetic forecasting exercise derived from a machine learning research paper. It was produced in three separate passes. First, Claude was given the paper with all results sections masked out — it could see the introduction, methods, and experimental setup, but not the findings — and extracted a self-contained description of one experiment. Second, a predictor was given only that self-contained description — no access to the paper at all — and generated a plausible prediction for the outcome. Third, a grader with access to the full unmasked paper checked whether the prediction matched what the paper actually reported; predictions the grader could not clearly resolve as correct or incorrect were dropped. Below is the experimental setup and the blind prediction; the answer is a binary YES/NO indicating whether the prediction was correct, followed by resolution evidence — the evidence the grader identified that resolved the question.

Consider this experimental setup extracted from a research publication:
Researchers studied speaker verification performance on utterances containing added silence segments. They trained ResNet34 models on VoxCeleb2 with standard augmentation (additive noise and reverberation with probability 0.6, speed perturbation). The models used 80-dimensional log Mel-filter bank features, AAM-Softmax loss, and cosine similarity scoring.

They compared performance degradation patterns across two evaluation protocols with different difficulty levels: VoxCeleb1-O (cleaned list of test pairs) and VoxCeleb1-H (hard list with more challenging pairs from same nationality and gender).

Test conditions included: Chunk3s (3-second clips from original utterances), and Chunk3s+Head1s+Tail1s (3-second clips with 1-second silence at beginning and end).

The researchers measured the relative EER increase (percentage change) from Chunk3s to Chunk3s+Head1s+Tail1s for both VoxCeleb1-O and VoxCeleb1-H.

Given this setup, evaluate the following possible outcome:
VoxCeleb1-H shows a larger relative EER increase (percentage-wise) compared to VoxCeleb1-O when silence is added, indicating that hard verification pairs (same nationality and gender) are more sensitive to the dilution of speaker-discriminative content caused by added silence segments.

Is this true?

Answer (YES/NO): YES